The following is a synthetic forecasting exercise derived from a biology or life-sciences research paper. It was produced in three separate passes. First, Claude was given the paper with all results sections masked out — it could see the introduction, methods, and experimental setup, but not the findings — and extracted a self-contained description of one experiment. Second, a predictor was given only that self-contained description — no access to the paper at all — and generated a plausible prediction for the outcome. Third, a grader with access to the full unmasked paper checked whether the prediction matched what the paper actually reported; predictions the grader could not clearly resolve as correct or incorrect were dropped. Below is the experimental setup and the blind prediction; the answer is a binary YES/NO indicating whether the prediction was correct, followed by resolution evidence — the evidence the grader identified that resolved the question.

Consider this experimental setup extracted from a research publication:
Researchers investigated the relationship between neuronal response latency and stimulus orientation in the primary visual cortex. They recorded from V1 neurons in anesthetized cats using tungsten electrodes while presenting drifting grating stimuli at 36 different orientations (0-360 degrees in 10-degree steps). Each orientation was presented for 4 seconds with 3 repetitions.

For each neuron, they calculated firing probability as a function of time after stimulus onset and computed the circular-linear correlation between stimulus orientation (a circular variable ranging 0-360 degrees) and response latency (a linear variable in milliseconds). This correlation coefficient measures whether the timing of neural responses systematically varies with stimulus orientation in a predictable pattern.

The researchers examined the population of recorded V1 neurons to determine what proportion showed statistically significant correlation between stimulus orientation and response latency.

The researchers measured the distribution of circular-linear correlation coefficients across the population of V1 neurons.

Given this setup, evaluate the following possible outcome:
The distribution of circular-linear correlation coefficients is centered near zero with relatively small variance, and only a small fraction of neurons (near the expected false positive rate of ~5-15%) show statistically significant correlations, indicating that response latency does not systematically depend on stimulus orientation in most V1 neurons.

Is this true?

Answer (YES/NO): NO